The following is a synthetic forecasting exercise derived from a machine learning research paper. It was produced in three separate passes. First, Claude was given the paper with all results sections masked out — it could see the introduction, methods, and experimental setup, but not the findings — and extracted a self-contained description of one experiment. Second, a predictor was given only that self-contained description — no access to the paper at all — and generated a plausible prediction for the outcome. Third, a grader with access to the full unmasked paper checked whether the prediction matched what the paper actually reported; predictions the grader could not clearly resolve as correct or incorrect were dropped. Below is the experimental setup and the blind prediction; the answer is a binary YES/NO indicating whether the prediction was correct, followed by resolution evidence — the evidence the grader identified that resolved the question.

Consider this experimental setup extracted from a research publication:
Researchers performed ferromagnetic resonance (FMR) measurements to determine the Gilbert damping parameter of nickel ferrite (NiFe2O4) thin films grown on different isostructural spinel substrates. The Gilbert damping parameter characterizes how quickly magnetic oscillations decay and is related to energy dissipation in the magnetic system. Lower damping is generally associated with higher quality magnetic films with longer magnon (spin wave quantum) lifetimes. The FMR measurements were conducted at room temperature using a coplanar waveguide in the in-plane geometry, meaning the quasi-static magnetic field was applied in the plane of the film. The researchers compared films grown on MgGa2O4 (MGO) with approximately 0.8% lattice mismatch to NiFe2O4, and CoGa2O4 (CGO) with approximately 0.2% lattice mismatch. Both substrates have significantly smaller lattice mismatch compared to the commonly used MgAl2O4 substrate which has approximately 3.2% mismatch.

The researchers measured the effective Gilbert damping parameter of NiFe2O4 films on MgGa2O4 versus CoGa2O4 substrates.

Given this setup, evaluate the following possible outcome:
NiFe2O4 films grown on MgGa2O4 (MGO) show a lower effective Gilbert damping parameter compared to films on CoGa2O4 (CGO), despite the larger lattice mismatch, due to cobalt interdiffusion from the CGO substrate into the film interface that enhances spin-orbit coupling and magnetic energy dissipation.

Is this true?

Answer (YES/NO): NO